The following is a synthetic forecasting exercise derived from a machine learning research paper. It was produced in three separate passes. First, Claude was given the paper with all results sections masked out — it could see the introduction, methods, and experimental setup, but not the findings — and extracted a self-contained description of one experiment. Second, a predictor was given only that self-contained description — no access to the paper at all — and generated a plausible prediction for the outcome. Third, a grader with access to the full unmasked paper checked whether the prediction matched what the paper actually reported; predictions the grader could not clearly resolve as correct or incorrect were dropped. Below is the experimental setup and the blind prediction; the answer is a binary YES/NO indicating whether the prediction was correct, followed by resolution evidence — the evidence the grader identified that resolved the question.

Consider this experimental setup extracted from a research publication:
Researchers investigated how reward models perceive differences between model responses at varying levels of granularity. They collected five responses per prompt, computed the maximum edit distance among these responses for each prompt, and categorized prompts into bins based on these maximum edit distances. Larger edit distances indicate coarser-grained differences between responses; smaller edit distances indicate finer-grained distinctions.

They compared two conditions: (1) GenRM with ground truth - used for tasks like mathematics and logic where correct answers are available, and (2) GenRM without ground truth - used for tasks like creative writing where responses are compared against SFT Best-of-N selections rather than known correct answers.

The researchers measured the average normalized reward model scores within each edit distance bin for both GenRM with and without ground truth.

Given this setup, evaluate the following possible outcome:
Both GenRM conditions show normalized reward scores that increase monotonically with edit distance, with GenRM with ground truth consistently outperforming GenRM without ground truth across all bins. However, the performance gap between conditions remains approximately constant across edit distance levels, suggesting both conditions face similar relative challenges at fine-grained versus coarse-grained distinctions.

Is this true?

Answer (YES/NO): NO